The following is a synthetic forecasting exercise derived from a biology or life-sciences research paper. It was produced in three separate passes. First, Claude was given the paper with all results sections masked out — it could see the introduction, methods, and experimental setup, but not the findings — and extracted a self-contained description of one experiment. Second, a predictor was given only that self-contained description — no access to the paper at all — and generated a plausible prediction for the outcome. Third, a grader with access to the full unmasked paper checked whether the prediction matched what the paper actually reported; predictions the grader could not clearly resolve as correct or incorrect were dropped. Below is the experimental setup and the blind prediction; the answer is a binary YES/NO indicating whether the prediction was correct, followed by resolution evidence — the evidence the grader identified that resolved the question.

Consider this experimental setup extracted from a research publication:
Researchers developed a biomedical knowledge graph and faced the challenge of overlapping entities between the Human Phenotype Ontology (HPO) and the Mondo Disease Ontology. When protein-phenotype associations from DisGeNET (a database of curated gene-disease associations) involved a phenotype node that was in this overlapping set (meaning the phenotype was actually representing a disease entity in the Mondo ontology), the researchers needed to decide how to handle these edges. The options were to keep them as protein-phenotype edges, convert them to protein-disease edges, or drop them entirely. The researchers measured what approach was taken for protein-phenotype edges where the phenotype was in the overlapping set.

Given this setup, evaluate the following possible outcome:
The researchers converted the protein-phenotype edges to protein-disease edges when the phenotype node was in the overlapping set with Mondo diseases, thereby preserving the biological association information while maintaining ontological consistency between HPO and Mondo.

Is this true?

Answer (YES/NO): YES